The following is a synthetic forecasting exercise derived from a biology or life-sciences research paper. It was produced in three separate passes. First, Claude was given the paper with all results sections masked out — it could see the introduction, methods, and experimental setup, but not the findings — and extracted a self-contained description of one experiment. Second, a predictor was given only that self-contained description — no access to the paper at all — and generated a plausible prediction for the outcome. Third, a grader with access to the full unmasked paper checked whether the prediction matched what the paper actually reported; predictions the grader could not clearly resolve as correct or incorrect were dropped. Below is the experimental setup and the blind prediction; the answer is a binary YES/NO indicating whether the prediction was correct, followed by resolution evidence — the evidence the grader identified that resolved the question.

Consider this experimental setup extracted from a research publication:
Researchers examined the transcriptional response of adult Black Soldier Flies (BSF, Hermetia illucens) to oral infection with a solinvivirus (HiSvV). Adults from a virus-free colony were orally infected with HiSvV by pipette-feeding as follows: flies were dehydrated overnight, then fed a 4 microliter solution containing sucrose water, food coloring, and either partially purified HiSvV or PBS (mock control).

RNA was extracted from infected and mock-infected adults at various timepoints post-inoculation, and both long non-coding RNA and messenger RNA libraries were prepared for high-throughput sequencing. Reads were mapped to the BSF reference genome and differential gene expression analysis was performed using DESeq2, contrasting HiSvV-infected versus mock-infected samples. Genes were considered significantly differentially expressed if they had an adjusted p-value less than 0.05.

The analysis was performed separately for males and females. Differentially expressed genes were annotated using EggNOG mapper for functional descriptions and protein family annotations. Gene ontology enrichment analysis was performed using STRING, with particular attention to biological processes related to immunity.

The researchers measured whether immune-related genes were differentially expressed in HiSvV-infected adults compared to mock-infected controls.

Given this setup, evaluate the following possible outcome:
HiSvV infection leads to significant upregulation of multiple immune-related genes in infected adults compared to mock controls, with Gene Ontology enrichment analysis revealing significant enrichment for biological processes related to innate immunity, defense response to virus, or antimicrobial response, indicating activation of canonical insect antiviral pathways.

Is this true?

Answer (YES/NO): YES